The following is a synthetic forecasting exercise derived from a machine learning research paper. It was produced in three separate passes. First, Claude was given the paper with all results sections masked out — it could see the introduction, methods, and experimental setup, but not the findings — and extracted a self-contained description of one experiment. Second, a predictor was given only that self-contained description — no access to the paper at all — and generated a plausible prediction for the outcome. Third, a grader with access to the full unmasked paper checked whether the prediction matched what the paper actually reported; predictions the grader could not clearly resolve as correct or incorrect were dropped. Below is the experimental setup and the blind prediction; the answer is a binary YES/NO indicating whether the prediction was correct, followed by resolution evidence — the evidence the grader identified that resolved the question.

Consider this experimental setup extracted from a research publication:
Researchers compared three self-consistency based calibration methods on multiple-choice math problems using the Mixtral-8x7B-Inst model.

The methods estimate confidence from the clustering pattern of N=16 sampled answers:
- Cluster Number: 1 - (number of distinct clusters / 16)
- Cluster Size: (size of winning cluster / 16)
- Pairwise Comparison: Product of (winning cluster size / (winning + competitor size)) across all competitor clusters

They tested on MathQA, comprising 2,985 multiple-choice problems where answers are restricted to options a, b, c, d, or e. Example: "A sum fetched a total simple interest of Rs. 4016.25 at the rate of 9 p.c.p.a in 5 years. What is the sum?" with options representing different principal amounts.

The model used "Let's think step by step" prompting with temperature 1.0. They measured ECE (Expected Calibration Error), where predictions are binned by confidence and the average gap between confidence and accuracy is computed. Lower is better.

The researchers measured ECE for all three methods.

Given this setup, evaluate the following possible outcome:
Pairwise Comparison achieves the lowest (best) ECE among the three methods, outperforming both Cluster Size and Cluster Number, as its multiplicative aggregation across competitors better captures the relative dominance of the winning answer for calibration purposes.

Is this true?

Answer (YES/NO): NO